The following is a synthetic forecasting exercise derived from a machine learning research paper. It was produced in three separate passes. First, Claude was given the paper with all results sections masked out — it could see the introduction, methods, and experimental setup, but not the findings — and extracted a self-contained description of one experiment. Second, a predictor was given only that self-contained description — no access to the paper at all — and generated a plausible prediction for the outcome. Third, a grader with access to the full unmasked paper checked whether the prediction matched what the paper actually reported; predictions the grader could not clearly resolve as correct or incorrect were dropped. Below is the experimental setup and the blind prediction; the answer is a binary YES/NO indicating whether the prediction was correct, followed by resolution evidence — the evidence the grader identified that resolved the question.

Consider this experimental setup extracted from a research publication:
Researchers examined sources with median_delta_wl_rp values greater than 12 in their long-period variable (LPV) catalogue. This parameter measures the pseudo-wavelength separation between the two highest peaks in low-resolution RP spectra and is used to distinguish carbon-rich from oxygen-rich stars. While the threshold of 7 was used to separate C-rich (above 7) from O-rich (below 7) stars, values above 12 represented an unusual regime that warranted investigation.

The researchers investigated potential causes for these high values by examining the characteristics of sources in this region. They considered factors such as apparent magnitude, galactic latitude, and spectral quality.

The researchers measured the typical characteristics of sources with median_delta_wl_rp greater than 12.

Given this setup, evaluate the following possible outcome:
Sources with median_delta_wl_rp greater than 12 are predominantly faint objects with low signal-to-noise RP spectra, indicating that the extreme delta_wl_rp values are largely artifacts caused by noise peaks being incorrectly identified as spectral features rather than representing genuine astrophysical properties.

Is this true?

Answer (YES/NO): NO